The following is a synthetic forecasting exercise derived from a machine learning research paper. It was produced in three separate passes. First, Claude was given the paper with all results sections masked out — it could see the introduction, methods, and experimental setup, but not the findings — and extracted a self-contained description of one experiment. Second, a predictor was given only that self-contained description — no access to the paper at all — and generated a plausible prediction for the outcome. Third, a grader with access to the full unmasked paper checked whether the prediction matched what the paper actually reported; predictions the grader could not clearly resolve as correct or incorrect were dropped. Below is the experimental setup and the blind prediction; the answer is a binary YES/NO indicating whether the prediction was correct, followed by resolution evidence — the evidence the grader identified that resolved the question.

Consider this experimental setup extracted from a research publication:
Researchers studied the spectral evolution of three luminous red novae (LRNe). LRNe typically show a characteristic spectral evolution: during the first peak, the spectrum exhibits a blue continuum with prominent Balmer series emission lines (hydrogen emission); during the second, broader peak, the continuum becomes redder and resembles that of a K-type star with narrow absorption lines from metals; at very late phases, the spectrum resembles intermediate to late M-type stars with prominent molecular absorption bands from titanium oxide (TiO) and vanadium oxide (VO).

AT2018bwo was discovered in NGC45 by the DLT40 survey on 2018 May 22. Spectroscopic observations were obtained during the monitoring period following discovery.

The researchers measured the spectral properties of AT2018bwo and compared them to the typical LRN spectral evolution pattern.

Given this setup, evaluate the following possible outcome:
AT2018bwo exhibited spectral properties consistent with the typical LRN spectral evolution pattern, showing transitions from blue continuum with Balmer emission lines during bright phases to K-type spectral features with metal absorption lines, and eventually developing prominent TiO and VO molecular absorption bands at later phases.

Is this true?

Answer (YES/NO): NO